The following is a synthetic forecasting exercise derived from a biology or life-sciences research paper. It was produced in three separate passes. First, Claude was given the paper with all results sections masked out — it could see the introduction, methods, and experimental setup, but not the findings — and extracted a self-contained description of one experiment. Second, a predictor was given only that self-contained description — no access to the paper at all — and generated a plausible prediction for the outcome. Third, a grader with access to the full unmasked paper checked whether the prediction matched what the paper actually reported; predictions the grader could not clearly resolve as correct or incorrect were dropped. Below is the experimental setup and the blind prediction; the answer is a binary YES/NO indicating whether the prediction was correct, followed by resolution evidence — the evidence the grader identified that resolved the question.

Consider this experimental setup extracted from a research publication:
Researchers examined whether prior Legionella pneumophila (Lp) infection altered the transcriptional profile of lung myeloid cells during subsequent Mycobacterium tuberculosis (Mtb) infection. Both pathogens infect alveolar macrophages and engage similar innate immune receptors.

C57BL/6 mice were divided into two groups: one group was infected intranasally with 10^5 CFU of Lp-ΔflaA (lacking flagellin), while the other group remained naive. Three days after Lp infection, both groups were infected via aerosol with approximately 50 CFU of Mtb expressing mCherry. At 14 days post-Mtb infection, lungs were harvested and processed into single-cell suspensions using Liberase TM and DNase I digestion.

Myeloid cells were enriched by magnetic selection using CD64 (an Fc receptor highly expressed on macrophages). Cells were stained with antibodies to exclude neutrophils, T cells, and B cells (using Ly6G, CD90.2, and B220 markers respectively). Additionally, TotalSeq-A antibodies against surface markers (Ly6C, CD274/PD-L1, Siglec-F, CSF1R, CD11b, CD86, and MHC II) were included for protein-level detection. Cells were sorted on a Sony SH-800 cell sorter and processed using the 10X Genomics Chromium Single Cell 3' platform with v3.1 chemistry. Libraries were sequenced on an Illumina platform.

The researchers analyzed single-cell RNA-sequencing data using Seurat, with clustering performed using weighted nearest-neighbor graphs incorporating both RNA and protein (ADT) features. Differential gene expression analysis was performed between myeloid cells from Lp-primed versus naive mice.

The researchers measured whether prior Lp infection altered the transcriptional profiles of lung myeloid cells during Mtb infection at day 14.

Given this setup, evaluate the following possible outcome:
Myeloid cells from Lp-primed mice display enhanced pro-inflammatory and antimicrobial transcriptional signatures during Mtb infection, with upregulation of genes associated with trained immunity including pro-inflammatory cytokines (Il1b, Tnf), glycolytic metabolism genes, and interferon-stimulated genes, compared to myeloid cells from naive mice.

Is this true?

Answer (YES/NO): NO